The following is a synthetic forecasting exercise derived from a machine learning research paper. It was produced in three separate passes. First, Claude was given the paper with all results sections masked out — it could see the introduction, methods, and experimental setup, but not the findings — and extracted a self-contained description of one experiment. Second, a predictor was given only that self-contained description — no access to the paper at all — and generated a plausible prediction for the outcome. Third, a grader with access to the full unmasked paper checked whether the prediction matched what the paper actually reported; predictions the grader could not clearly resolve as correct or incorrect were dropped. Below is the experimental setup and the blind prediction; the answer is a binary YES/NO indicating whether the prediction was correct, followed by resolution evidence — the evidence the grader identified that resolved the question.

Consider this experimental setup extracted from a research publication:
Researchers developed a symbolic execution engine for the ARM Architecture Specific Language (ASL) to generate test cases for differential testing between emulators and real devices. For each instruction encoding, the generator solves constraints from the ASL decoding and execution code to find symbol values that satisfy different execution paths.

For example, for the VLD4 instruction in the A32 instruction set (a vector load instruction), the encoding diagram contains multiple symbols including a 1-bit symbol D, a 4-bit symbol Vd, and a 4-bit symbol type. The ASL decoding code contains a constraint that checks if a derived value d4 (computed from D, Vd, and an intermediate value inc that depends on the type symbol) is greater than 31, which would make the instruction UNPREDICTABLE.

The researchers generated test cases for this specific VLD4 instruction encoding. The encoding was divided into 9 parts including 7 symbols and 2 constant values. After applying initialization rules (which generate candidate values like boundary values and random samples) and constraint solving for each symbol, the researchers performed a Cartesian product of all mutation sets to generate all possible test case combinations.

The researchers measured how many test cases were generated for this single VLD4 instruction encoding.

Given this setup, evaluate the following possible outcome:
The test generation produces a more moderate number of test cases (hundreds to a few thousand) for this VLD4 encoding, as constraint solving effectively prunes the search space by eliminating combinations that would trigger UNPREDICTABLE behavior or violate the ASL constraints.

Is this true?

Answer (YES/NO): NO